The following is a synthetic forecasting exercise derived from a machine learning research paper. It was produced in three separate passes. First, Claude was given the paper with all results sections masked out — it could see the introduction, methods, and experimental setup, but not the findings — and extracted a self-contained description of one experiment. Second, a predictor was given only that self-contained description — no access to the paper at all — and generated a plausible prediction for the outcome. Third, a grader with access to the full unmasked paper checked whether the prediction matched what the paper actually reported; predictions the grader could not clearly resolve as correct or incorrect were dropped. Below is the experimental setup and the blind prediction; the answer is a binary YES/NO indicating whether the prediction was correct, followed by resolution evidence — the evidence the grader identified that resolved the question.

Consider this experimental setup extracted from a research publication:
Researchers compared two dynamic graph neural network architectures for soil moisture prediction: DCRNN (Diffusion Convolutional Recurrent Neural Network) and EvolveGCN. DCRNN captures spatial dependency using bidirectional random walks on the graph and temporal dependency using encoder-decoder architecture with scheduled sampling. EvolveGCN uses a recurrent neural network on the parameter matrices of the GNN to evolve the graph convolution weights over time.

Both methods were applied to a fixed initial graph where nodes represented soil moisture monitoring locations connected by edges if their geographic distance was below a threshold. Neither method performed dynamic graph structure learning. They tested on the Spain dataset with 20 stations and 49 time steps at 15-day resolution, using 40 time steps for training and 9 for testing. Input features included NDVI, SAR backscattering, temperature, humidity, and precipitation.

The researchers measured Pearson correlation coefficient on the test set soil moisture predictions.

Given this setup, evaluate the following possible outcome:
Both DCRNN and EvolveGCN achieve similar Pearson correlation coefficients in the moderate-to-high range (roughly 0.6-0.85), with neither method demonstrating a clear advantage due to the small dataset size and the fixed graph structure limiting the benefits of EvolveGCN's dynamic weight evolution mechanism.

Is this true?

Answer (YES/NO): NO